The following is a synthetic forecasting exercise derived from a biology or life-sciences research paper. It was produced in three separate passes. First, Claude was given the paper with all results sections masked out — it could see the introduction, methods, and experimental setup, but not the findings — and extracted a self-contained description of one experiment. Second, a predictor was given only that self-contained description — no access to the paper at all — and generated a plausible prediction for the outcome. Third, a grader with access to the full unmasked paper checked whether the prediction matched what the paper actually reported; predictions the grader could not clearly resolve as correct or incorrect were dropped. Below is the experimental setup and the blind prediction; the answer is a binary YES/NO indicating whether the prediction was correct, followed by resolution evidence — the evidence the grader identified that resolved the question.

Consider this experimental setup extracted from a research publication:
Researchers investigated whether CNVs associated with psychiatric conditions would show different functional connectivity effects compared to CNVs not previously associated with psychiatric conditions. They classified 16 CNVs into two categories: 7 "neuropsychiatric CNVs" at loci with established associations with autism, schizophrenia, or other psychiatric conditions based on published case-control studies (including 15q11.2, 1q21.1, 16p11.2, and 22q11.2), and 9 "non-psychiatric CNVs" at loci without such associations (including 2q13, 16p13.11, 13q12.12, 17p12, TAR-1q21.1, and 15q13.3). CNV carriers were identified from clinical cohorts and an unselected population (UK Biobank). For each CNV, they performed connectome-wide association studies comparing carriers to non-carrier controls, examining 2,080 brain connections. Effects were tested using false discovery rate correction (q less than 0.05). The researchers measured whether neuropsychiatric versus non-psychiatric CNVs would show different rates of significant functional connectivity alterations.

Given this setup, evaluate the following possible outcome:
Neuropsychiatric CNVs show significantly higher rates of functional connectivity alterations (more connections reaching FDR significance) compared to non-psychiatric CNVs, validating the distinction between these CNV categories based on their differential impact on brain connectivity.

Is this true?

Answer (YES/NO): YES